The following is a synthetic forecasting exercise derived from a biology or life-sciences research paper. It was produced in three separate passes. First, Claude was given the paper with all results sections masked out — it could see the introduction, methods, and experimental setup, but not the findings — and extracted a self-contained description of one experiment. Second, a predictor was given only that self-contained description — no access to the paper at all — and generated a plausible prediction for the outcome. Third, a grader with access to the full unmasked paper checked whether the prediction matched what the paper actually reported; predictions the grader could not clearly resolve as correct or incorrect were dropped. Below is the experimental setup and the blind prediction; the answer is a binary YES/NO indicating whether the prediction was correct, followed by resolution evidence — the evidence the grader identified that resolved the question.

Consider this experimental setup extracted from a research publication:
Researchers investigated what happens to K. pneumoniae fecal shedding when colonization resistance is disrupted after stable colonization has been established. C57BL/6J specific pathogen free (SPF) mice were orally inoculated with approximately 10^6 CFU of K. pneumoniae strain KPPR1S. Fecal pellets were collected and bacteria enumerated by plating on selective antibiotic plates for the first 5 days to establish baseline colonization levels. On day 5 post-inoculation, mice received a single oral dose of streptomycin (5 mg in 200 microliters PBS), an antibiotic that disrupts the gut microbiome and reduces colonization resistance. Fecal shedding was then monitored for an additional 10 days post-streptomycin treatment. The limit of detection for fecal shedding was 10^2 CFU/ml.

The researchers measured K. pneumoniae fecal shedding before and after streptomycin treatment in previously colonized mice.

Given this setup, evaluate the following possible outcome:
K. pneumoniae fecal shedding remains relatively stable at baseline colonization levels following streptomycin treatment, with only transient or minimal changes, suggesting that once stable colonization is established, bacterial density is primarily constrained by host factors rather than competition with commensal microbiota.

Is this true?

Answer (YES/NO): NO